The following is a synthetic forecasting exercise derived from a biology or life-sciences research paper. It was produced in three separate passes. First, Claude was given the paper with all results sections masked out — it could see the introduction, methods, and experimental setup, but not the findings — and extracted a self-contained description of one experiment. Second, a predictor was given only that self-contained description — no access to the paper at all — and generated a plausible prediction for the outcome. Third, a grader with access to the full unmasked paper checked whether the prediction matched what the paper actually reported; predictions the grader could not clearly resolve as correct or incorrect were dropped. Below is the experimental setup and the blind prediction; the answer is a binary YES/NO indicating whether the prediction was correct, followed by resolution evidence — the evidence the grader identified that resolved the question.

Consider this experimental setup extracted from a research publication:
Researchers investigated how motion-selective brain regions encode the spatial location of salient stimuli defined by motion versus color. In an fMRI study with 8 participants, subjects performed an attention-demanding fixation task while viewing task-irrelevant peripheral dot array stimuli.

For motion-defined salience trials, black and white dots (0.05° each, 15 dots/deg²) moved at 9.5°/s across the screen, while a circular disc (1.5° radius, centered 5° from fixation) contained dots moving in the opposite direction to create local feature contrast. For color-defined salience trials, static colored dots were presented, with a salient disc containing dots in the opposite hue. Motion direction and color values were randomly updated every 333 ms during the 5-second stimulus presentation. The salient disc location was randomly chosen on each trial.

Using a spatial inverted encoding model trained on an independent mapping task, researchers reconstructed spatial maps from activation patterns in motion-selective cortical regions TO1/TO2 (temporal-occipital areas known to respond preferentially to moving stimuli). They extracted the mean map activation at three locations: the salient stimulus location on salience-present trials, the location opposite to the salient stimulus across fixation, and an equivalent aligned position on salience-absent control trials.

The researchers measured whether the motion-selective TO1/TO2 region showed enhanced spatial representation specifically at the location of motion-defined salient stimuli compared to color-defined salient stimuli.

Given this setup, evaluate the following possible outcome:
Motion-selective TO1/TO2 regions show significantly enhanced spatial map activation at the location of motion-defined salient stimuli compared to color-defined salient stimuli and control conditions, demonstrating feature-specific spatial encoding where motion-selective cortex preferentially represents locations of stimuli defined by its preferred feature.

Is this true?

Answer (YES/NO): YES